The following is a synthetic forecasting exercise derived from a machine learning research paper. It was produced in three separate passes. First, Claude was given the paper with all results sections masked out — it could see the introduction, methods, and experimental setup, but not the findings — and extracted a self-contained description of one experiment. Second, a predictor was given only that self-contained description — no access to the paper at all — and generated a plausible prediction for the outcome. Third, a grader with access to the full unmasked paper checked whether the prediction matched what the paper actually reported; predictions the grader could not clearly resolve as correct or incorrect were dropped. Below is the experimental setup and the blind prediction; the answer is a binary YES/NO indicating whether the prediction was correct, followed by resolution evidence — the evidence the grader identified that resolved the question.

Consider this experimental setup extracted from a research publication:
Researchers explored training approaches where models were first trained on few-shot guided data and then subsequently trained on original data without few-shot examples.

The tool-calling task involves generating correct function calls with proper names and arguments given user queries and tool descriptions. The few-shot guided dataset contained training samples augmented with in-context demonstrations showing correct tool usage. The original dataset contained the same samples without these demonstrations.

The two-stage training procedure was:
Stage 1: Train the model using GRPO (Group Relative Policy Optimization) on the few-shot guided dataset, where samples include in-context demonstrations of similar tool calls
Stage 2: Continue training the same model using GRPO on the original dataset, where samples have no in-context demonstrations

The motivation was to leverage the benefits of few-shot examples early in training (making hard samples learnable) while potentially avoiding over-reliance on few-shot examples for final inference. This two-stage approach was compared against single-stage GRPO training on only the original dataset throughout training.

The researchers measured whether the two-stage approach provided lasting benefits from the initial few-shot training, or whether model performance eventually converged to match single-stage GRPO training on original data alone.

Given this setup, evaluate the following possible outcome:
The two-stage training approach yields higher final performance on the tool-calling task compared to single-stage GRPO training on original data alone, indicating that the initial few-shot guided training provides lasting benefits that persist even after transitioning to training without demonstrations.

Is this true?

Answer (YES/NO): NO